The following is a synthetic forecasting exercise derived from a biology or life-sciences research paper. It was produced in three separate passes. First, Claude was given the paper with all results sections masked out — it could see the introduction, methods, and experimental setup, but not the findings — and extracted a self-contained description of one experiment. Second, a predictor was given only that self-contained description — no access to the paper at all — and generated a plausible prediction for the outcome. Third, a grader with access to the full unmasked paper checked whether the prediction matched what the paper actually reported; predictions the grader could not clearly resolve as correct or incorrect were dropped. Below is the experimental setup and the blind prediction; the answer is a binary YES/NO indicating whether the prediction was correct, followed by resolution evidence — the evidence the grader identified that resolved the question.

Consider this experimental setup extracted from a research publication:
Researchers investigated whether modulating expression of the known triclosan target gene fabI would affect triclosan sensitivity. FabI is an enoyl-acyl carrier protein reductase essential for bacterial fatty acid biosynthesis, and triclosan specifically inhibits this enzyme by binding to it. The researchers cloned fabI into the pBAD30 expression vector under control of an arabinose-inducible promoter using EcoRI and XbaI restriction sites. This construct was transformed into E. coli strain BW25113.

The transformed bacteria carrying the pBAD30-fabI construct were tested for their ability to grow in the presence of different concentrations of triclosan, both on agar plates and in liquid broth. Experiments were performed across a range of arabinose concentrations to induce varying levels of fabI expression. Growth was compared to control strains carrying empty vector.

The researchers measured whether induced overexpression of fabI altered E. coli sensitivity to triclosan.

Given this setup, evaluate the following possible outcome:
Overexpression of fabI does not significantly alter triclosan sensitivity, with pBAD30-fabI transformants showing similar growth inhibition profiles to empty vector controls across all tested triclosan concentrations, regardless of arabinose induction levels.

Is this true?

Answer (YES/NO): NO